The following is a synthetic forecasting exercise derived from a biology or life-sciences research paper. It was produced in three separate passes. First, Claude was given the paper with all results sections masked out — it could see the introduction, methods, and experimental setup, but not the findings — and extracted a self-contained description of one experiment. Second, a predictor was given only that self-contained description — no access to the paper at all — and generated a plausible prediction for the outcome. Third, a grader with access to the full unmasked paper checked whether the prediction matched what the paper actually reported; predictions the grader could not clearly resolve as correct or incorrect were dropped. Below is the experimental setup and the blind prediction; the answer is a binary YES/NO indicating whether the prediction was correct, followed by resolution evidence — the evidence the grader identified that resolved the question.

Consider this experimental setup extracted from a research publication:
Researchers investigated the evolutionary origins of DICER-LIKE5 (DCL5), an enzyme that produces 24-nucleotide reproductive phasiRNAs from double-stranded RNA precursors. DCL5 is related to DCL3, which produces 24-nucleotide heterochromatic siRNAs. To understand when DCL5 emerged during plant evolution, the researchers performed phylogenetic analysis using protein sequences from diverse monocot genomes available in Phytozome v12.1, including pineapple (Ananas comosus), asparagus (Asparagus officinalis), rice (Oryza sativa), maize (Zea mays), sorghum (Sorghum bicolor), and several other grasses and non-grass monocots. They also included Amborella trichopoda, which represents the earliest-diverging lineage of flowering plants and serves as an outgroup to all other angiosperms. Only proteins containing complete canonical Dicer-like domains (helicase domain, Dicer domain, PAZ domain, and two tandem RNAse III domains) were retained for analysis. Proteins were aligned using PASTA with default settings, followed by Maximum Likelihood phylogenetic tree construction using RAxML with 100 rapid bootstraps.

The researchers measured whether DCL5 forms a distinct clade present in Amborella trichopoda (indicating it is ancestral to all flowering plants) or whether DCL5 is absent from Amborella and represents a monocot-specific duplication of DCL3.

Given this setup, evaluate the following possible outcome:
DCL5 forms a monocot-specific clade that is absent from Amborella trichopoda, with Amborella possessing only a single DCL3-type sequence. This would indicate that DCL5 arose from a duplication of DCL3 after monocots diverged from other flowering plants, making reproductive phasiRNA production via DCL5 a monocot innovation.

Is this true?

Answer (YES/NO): NO